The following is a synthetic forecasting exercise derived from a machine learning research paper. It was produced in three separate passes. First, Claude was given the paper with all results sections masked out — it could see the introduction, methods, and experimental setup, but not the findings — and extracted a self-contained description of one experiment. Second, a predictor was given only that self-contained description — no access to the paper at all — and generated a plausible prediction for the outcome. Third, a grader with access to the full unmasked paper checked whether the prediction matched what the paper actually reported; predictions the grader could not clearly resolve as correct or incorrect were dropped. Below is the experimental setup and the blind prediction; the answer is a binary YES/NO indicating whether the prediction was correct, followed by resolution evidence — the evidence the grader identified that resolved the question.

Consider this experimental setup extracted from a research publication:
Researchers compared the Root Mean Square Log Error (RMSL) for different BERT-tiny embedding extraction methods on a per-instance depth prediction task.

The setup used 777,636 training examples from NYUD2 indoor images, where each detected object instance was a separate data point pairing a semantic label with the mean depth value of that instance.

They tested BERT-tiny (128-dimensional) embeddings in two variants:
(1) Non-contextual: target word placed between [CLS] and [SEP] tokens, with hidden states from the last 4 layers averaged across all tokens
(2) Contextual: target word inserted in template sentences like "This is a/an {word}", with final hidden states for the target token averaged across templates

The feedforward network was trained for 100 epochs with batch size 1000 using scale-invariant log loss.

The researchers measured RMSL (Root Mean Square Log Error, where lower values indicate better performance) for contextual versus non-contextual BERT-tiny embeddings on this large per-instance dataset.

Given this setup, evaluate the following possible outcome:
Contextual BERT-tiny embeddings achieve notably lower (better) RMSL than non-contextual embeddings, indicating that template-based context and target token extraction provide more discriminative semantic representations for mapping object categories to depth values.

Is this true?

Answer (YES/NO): NO